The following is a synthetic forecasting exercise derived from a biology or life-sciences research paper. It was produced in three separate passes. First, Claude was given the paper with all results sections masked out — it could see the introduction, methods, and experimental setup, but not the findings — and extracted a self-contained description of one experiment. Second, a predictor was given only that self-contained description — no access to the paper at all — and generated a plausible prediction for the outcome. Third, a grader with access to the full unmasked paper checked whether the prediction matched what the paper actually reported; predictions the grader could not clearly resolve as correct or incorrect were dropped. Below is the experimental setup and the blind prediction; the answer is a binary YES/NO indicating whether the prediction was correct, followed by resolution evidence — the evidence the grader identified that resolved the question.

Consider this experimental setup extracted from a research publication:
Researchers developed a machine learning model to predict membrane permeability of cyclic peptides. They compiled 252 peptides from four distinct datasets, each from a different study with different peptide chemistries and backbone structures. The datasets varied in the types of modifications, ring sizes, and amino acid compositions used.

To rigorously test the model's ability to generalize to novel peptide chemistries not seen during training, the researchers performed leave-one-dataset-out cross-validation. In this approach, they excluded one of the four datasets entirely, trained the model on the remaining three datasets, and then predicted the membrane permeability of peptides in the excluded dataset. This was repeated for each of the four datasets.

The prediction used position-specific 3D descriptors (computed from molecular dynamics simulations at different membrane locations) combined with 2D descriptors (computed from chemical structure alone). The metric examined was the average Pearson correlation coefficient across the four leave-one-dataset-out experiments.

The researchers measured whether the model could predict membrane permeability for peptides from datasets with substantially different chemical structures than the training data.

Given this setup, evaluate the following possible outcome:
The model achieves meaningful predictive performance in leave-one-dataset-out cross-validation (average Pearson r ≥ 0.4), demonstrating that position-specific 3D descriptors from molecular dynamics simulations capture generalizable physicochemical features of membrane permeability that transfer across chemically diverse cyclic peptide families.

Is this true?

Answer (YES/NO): YES